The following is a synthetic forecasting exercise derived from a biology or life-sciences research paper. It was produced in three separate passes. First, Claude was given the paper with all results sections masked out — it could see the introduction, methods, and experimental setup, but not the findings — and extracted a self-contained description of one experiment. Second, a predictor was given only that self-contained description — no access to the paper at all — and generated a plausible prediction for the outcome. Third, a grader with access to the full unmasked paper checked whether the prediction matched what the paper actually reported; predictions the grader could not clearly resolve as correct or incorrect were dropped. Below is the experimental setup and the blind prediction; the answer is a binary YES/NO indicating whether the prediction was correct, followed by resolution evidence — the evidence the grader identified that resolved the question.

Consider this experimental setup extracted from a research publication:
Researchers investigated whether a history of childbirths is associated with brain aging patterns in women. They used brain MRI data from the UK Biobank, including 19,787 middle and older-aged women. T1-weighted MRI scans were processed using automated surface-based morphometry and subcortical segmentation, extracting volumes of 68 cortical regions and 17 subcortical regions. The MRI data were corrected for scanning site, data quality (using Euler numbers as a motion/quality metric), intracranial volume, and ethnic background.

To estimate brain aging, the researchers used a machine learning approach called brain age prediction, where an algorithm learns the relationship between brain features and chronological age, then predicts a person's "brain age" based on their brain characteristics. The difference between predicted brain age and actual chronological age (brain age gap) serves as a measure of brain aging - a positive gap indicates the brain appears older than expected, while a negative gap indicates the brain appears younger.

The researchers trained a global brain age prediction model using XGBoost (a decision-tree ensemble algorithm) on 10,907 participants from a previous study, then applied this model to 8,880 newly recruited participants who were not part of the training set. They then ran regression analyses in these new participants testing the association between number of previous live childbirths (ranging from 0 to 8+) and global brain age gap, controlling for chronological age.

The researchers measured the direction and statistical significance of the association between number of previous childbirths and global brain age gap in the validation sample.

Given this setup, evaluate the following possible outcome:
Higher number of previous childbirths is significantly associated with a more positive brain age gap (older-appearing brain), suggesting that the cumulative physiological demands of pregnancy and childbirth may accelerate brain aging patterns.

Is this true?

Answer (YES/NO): NO